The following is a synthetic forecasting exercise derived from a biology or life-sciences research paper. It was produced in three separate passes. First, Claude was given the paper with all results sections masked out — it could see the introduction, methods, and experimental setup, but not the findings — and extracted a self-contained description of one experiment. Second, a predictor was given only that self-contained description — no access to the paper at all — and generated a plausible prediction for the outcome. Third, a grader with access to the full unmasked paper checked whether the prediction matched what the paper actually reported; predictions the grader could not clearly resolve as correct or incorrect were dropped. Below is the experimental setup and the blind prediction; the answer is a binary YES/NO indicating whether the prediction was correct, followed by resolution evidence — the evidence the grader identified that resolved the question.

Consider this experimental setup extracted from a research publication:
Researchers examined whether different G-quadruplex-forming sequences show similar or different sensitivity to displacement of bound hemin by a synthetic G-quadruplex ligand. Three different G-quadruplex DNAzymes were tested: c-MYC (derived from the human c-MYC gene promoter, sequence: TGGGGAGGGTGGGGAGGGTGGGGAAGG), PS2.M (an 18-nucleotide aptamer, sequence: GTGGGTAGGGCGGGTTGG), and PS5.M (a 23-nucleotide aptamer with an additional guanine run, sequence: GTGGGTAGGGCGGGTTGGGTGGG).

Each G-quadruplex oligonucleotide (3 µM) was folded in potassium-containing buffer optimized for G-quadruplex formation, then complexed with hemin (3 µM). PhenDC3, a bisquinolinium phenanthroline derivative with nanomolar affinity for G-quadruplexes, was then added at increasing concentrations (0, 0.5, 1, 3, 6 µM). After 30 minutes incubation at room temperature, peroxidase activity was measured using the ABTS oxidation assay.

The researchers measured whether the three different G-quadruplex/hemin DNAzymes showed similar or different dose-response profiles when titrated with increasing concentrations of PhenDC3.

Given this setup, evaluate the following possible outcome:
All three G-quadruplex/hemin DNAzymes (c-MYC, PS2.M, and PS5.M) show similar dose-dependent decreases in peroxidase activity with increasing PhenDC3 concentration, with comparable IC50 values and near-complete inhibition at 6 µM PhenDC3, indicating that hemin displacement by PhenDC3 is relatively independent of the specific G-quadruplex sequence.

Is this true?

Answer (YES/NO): NO